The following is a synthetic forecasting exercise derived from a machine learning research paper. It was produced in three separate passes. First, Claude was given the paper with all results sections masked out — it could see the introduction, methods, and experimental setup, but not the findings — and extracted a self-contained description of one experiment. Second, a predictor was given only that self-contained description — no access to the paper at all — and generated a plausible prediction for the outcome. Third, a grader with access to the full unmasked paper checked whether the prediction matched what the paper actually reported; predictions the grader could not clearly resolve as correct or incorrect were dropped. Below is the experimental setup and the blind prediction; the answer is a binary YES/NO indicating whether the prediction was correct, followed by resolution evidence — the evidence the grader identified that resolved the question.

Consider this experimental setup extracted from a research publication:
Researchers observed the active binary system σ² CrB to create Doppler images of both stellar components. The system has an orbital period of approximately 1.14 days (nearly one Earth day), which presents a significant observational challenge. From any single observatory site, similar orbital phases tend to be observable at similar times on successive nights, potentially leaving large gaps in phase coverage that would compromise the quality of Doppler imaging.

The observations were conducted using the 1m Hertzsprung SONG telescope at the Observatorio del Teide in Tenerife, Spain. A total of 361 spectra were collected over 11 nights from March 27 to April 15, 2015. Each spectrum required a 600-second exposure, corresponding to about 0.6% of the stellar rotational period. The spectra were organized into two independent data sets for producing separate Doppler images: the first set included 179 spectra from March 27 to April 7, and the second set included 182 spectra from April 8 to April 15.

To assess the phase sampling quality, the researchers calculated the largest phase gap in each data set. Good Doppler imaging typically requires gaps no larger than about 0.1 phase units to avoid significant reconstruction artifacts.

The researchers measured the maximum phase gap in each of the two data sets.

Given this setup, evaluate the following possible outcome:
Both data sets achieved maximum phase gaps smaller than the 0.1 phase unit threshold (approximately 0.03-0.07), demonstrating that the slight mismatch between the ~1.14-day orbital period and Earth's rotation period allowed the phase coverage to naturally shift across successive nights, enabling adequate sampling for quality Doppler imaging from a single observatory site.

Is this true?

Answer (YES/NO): YES